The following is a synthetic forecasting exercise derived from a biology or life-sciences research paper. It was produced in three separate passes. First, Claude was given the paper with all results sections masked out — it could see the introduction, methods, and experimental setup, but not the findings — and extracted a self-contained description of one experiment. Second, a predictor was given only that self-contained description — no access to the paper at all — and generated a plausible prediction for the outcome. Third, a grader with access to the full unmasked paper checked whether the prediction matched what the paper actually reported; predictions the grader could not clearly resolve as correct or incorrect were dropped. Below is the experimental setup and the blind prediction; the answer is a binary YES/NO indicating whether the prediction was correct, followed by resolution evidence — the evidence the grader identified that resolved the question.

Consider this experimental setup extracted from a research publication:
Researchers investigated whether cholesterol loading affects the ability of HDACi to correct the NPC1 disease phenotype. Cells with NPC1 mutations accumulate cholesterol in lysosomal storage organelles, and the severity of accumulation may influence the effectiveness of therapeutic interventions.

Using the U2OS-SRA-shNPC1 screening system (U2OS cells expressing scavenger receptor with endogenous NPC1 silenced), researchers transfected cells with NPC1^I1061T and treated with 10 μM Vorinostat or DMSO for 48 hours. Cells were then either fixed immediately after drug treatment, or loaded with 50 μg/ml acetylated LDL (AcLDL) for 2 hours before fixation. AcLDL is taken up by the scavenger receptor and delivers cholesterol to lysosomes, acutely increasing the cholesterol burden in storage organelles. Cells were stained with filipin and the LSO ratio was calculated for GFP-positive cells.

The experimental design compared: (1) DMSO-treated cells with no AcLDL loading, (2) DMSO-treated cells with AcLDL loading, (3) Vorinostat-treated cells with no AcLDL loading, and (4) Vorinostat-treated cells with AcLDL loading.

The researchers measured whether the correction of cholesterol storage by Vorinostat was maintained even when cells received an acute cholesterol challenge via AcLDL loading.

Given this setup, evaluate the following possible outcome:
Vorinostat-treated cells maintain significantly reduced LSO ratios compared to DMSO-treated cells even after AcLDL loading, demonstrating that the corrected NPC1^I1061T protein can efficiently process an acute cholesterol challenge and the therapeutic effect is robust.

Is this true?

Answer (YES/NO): YES